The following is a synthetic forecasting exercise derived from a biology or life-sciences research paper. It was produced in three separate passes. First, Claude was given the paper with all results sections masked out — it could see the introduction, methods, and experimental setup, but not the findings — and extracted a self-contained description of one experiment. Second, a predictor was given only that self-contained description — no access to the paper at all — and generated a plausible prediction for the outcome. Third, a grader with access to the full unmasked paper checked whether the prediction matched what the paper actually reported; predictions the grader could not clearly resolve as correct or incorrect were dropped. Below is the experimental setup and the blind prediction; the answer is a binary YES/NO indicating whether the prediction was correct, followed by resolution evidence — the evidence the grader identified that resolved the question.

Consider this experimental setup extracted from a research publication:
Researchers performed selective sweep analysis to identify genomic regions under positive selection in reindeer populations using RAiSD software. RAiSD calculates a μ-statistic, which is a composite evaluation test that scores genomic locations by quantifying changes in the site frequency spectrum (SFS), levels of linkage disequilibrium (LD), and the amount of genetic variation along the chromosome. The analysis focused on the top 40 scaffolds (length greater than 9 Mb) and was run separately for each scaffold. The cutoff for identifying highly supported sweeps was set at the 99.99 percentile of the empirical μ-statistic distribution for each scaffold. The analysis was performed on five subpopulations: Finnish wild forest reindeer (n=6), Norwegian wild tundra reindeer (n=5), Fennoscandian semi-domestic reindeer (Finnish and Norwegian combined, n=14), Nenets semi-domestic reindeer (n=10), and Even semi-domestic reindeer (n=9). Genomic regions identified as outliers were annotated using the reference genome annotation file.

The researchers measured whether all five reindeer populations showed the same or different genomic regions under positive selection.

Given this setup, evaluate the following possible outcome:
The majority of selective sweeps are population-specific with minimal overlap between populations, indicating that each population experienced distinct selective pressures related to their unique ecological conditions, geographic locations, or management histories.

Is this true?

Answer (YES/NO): YES